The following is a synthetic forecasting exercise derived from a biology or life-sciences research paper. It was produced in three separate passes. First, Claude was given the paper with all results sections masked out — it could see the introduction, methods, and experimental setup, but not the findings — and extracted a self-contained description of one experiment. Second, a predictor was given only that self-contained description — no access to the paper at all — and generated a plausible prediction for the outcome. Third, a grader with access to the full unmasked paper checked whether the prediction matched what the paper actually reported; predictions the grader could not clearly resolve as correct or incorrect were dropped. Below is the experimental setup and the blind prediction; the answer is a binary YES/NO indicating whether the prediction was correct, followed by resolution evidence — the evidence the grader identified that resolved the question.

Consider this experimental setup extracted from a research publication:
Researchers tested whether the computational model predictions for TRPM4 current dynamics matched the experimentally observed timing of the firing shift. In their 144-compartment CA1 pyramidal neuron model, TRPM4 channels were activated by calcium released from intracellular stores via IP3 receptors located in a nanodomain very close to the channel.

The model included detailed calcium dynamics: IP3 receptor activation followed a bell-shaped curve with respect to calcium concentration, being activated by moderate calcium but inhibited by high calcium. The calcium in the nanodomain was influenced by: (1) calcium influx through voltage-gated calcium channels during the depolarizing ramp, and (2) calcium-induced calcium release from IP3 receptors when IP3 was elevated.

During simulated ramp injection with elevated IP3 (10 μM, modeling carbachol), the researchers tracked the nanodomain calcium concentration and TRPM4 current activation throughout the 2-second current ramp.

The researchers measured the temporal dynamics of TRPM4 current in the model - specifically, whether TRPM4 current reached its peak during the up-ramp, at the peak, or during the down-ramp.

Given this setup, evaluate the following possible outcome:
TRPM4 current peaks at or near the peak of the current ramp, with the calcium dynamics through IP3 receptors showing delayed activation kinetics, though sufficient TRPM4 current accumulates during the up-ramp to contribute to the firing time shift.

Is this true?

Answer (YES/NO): NO